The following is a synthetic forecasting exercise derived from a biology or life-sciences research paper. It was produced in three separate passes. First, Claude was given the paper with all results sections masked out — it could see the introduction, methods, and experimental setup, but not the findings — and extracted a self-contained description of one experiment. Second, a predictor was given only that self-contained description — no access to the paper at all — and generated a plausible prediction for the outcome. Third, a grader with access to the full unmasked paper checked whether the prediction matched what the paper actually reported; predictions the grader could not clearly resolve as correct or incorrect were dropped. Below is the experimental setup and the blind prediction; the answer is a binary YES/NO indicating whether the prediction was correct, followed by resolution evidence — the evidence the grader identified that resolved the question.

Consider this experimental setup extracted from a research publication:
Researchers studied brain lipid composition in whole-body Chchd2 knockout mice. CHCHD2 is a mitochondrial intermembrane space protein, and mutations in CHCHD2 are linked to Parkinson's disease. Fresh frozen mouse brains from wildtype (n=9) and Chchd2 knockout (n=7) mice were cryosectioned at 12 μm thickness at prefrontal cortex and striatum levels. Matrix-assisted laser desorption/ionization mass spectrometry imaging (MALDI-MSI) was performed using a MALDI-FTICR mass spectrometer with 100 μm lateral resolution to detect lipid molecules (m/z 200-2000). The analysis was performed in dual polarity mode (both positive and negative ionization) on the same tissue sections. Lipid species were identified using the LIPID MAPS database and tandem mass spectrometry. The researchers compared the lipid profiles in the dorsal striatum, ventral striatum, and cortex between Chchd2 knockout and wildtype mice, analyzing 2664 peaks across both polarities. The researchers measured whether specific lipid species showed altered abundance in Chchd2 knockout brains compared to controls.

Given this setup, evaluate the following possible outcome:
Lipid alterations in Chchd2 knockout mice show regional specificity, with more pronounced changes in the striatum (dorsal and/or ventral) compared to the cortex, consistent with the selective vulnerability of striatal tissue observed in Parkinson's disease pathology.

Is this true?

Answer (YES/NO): NO